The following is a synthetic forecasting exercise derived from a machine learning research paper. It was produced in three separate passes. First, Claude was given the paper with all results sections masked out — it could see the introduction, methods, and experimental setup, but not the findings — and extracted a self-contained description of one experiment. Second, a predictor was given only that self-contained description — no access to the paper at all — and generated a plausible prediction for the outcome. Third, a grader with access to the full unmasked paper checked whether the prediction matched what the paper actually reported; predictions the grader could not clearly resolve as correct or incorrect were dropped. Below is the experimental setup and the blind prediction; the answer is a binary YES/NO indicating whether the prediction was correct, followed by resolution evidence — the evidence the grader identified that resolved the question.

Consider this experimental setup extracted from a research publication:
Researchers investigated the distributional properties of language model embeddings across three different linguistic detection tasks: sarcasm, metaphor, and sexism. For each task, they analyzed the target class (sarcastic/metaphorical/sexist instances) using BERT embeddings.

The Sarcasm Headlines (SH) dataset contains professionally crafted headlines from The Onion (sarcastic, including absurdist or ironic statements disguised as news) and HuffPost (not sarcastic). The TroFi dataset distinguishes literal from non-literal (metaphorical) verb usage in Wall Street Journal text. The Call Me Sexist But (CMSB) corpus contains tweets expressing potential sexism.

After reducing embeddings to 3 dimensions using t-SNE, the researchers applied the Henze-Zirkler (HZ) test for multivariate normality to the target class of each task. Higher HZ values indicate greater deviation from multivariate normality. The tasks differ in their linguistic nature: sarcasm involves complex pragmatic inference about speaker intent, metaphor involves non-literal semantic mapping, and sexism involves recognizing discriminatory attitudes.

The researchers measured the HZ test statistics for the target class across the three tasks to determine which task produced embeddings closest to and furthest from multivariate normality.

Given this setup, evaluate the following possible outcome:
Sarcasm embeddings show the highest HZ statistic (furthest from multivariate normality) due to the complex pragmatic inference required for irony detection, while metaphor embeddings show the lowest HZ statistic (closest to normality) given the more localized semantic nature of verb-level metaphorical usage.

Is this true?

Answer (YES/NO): YES